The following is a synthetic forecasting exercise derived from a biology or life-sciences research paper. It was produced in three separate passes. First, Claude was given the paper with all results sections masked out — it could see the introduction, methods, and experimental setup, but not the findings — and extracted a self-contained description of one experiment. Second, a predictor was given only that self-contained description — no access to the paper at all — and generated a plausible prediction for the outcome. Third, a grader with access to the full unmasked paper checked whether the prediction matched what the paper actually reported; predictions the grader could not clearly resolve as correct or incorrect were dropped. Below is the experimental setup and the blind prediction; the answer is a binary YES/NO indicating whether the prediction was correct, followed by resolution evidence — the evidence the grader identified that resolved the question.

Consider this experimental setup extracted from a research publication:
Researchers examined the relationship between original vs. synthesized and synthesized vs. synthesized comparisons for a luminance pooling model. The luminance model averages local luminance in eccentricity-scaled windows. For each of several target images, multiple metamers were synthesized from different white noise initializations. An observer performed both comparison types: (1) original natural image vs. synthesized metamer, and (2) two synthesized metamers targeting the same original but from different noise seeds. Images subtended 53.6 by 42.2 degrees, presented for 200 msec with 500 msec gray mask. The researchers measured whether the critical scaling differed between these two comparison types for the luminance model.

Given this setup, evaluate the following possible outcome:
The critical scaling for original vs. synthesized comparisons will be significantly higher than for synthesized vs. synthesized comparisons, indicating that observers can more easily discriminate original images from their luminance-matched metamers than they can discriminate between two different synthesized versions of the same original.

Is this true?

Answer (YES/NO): NO